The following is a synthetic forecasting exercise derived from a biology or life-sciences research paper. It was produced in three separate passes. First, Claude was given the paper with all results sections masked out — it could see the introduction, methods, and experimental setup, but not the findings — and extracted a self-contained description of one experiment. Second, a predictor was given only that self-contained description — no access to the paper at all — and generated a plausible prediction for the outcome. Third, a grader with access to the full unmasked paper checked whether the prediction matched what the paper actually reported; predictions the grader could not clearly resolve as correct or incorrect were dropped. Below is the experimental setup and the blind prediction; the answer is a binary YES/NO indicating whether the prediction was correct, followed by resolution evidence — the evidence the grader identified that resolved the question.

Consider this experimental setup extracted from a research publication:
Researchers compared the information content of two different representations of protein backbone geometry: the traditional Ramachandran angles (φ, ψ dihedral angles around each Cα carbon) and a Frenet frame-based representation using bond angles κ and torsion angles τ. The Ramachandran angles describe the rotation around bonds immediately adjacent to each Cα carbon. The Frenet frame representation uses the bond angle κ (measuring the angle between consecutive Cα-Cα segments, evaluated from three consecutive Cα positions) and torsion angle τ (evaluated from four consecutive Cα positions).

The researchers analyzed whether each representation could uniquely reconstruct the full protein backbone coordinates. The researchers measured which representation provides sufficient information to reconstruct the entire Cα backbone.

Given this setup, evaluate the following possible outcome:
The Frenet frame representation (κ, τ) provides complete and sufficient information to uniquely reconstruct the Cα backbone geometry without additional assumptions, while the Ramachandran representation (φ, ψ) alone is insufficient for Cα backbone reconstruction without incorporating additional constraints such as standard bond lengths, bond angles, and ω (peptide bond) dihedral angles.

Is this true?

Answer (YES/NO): YES